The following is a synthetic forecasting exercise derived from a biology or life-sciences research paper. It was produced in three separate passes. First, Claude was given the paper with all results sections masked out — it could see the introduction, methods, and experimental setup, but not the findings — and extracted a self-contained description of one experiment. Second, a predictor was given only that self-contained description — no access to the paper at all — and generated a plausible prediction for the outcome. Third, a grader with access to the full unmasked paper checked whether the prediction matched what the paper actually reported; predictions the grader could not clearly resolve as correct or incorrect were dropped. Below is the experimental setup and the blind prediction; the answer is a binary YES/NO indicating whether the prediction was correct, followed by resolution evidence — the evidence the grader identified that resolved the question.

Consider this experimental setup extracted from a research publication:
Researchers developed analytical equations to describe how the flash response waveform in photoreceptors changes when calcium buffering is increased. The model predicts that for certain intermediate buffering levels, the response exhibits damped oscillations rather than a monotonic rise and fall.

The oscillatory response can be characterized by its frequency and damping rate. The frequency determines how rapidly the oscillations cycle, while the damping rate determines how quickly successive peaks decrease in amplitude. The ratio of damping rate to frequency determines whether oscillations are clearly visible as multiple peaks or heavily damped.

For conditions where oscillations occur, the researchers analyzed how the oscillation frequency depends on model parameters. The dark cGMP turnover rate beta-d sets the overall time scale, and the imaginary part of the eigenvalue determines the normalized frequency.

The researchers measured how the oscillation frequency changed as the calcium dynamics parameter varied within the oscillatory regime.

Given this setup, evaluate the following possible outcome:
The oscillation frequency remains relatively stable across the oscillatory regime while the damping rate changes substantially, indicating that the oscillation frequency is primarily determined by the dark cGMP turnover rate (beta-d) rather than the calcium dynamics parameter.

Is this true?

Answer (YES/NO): NO